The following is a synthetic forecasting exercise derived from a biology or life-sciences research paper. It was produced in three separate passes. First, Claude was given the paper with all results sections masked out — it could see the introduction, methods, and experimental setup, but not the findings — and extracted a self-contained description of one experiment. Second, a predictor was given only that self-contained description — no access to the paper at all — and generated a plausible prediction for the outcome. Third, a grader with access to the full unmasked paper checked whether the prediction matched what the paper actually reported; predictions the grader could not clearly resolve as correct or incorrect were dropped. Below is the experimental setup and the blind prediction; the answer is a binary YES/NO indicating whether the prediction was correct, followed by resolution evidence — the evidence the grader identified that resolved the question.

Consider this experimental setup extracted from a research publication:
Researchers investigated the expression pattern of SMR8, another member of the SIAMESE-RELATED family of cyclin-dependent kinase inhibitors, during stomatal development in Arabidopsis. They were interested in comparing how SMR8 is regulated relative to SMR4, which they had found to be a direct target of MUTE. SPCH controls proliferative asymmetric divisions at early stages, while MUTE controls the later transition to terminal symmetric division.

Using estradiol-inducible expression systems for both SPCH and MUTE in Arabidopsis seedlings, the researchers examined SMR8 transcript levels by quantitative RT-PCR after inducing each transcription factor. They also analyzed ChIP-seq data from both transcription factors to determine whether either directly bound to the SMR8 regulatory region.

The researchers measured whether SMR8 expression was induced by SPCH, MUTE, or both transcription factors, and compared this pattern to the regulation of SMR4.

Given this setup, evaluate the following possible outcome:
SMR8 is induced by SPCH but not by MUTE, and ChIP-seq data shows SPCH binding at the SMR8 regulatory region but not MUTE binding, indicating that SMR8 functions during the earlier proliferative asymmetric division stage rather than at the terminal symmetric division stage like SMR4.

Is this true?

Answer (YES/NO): NO